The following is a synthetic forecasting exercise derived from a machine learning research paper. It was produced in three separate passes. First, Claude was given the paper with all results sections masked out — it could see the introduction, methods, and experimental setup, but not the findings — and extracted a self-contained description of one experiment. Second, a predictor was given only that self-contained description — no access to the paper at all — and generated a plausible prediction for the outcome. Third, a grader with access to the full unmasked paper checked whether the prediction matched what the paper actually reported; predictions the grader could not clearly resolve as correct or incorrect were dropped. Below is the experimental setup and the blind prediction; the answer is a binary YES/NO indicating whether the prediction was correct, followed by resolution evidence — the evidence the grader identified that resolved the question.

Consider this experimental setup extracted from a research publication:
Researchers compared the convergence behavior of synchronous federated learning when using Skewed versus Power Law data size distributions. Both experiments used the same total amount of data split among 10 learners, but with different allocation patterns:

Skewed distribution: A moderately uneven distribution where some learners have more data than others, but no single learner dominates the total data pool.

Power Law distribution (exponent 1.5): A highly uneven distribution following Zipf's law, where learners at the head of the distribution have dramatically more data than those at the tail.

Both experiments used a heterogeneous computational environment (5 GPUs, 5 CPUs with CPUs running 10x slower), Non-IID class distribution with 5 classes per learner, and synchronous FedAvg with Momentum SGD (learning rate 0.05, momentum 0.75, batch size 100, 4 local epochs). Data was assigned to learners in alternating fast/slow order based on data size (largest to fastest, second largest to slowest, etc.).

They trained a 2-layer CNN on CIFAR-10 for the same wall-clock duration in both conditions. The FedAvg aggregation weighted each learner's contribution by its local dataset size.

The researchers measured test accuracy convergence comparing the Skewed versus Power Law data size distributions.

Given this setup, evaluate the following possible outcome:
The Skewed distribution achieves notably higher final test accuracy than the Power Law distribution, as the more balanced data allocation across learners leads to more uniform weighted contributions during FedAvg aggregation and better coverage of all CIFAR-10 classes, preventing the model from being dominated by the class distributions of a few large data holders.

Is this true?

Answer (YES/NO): YES